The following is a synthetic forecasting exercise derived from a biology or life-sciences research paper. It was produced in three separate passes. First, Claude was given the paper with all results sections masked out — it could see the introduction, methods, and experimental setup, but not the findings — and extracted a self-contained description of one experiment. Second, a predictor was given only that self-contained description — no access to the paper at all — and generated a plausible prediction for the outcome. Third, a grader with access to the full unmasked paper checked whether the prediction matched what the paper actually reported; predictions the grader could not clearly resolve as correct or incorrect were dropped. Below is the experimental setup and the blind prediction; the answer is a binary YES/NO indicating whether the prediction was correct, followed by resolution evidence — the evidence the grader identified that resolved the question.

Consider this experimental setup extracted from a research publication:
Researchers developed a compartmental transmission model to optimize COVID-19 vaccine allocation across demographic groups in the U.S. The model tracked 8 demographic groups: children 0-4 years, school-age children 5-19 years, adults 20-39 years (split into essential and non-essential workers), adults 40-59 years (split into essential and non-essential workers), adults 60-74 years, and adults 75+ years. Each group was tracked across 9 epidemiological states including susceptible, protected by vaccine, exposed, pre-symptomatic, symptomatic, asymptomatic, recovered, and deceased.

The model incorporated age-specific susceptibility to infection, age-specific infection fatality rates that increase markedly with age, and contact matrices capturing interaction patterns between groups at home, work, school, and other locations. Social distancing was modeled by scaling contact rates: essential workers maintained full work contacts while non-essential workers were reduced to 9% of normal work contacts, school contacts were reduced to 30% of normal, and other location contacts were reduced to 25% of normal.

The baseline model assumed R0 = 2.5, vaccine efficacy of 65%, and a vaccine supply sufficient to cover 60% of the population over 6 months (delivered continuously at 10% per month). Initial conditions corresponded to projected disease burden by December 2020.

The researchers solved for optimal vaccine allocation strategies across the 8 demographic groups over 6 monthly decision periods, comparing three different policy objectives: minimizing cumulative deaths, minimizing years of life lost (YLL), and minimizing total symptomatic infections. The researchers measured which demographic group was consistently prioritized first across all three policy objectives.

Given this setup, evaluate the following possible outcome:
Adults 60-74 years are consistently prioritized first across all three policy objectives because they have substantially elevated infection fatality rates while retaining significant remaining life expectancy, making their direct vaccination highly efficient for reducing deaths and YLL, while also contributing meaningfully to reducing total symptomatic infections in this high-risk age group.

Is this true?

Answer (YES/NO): NO